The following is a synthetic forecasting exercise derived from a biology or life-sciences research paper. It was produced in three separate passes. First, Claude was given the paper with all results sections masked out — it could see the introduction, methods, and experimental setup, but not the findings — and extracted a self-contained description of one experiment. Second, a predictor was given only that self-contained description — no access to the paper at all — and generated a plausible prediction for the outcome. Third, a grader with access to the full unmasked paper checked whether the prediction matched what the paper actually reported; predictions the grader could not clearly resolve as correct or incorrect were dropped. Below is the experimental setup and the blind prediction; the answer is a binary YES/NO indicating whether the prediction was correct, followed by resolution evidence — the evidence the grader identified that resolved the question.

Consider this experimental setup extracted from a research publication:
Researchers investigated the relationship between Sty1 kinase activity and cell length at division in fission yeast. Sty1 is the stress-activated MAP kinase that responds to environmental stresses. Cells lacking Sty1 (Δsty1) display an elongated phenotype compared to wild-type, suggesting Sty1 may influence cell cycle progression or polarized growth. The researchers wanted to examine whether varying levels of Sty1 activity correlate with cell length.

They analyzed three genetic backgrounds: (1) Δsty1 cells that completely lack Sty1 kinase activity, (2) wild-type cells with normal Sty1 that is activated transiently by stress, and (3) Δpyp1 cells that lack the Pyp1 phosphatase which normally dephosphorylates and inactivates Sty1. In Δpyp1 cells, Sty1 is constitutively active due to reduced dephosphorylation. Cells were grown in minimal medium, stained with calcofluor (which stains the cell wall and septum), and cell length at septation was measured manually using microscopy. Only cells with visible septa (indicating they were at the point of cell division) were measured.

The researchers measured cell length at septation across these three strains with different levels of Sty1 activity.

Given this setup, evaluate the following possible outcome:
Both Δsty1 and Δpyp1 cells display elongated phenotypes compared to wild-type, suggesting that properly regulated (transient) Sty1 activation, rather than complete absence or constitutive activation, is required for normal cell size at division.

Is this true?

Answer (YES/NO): NO